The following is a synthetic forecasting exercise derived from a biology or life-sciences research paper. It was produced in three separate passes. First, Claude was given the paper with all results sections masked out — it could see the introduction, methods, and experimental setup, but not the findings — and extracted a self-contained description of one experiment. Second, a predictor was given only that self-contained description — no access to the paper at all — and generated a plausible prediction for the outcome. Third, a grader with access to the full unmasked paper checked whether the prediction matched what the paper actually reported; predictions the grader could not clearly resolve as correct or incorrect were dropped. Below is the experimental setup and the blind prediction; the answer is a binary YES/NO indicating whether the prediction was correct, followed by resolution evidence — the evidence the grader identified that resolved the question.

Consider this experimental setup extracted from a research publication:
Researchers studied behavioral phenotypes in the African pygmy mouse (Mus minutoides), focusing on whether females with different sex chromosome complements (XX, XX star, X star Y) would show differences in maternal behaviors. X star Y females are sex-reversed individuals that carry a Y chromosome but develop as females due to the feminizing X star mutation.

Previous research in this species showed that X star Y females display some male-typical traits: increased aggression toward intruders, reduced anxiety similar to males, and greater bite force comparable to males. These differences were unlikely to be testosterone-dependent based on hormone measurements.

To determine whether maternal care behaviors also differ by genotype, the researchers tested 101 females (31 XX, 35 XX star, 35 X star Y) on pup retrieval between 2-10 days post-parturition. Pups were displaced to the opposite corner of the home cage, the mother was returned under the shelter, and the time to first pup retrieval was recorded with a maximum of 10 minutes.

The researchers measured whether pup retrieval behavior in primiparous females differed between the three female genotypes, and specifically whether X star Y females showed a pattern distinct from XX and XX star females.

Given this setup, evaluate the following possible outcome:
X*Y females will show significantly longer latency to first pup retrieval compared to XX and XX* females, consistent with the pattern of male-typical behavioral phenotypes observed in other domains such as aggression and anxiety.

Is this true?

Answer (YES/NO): NO